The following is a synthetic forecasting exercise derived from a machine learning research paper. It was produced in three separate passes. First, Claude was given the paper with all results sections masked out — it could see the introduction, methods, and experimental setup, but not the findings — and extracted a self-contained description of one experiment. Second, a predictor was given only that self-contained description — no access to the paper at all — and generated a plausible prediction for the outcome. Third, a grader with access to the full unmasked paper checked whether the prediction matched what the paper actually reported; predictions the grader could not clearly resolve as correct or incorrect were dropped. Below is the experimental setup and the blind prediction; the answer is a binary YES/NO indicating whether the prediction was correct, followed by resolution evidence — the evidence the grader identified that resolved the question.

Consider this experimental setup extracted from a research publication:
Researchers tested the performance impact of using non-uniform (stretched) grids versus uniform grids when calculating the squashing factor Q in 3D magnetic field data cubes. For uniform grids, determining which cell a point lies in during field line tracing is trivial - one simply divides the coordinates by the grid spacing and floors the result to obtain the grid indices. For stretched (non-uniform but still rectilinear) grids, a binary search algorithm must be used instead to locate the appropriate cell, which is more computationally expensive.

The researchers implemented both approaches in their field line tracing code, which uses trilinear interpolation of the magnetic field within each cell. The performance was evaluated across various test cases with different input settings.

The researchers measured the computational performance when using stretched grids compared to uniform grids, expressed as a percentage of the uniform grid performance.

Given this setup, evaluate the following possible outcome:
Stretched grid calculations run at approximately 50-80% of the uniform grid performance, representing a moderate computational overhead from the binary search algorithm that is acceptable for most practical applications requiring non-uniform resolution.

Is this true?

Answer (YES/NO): NO